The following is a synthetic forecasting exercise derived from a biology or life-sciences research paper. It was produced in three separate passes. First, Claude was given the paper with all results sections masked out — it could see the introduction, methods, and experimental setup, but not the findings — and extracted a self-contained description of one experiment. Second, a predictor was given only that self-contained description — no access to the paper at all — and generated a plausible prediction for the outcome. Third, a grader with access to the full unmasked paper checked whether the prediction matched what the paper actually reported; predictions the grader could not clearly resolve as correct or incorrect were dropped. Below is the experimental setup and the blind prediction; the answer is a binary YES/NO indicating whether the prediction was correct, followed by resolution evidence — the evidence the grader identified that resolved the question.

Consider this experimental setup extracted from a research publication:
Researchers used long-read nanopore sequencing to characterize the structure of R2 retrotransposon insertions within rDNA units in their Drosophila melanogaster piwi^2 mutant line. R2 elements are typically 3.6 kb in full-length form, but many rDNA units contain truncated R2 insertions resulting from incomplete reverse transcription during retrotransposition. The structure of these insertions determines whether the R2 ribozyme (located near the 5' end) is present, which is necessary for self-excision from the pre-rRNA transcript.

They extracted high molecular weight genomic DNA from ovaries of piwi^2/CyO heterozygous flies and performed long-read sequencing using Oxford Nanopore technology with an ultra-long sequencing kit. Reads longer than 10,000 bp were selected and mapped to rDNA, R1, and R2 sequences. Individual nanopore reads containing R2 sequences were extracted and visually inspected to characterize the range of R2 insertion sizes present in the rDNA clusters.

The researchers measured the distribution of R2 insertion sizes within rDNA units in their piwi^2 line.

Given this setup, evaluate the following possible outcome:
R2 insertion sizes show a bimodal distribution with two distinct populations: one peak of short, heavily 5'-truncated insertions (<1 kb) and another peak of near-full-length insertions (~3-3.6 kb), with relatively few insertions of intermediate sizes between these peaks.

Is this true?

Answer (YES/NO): NO